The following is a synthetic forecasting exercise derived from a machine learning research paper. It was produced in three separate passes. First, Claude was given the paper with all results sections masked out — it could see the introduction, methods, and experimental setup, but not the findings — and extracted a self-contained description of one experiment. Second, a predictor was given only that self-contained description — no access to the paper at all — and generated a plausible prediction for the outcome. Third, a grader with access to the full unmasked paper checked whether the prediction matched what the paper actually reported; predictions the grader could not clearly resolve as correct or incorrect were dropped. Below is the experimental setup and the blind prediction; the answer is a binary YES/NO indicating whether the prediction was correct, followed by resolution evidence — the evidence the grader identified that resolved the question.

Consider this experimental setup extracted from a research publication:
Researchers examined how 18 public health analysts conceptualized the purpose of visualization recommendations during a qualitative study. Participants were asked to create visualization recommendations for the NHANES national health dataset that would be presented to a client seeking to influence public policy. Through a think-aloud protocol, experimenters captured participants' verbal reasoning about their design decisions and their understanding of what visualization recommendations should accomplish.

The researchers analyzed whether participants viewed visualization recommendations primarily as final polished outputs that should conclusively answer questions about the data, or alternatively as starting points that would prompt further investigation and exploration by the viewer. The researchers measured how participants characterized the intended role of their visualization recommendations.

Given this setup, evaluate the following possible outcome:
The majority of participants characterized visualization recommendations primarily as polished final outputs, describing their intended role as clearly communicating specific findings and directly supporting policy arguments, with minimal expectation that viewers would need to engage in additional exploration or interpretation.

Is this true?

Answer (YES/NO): NO